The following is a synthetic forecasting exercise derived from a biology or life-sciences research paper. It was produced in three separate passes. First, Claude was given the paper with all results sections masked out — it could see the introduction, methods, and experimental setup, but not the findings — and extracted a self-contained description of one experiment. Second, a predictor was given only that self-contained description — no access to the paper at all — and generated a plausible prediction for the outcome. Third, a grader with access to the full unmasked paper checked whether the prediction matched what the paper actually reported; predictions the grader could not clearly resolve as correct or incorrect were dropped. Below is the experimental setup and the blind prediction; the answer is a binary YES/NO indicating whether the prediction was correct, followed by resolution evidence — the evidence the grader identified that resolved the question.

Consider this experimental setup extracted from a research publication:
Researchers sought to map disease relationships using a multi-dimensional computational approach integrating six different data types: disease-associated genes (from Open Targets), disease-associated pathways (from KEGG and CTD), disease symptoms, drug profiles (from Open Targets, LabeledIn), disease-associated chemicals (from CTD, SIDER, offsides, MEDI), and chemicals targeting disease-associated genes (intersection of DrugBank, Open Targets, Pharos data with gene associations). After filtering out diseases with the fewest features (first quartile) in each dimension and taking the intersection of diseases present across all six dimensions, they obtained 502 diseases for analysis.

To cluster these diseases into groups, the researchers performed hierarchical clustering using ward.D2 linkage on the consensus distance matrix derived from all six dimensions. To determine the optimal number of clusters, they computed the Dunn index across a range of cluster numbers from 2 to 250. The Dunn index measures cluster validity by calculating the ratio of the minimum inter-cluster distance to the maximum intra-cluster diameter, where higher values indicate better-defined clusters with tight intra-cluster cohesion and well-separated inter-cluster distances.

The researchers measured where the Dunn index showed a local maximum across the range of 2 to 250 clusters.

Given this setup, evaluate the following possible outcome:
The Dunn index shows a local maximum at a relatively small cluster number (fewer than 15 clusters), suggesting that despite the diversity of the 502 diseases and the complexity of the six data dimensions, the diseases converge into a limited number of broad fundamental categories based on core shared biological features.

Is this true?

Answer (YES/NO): NO